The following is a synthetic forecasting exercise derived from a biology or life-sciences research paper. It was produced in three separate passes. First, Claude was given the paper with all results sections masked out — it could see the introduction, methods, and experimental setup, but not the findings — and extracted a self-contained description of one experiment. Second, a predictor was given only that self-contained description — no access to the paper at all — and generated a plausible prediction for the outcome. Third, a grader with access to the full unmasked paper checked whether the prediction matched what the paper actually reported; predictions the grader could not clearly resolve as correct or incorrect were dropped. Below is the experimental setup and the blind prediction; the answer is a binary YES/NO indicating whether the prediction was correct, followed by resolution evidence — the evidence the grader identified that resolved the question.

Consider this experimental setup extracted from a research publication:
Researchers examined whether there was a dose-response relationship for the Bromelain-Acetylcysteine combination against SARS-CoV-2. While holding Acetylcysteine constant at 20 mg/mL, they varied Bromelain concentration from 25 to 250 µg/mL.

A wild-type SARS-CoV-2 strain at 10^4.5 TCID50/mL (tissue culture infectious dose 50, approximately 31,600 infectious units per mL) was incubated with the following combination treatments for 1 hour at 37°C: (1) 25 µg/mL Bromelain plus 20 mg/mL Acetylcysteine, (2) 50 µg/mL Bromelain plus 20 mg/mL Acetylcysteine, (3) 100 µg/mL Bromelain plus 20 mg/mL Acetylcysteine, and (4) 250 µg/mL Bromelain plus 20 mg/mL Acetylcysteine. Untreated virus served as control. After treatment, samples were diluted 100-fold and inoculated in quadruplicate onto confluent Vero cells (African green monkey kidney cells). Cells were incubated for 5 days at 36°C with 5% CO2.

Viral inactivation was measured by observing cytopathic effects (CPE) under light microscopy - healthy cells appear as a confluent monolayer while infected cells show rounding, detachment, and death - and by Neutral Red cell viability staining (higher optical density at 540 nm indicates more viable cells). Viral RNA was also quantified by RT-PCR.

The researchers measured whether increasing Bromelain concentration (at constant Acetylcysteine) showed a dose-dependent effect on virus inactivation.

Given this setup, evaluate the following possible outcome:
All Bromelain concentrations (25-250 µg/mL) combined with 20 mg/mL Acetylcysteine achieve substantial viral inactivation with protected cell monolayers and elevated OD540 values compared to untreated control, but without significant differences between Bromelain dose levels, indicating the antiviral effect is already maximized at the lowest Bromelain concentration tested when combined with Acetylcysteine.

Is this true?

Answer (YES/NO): NO